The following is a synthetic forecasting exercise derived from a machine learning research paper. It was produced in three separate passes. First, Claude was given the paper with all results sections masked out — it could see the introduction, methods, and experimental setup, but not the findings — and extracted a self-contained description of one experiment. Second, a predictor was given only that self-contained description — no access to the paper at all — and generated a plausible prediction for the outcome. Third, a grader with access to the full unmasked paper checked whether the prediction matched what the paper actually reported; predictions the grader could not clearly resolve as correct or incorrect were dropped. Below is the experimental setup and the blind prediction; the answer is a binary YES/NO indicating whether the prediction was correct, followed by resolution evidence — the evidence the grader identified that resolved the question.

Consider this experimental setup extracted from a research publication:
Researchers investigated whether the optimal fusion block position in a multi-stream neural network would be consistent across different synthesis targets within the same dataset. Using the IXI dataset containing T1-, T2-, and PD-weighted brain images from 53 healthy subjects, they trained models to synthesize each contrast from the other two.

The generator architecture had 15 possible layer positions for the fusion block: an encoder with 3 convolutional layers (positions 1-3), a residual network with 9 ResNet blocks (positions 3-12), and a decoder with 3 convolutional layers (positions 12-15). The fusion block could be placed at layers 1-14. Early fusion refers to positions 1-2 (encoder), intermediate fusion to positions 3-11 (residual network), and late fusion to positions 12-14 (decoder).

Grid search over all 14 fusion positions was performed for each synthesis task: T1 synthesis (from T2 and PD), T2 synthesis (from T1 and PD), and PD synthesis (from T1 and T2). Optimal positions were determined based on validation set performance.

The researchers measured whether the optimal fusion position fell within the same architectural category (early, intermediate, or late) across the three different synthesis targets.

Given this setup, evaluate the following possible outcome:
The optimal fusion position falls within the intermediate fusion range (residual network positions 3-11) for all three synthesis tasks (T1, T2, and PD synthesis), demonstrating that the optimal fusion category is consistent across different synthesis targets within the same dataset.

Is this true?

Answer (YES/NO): NO